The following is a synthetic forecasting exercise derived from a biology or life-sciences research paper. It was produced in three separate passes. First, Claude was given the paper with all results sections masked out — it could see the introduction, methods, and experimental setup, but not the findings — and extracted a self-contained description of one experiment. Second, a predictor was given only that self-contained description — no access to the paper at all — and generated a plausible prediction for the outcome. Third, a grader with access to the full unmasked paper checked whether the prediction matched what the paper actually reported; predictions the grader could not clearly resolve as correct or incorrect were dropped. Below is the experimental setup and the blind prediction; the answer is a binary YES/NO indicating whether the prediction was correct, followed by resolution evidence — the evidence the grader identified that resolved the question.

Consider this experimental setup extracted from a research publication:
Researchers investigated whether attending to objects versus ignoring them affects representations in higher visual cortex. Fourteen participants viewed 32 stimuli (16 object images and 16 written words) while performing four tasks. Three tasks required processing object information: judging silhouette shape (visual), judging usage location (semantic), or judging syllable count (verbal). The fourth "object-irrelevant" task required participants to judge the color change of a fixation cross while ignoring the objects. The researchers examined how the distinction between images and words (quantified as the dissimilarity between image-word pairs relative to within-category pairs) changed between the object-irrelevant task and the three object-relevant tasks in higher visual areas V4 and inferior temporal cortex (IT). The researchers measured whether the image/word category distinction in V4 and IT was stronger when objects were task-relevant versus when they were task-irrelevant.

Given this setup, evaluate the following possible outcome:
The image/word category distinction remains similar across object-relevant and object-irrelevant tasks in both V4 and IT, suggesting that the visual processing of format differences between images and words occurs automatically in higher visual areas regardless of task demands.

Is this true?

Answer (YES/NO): NO